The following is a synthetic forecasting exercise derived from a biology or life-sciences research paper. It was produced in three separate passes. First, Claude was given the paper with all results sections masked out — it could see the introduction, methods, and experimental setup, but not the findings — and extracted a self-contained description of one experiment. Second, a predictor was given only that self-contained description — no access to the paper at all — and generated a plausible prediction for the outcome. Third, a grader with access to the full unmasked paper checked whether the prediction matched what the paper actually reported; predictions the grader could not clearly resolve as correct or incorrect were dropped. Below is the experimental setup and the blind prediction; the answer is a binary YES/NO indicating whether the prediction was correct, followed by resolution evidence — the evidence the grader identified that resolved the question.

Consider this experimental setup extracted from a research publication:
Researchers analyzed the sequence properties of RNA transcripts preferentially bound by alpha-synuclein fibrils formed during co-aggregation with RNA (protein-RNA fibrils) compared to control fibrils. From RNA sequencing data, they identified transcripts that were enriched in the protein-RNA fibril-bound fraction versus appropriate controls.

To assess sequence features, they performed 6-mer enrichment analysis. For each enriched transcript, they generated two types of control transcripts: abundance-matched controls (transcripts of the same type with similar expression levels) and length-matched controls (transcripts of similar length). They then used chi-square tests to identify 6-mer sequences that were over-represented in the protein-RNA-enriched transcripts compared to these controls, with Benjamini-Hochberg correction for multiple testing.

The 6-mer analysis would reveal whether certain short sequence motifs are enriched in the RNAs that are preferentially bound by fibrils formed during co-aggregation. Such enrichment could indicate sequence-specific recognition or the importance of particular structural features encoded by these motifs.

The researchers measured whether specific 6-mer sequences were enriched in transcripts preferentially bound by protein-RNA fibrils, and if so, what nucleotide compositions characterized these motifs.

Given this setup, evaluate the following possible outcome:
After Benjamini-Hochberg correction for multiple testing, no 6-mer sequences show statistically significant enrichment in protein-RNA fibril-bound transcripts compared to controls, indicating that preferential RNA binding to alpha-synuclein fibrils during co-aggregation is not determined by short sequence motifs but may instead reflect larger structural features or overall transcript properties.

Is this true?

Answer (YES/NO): NO